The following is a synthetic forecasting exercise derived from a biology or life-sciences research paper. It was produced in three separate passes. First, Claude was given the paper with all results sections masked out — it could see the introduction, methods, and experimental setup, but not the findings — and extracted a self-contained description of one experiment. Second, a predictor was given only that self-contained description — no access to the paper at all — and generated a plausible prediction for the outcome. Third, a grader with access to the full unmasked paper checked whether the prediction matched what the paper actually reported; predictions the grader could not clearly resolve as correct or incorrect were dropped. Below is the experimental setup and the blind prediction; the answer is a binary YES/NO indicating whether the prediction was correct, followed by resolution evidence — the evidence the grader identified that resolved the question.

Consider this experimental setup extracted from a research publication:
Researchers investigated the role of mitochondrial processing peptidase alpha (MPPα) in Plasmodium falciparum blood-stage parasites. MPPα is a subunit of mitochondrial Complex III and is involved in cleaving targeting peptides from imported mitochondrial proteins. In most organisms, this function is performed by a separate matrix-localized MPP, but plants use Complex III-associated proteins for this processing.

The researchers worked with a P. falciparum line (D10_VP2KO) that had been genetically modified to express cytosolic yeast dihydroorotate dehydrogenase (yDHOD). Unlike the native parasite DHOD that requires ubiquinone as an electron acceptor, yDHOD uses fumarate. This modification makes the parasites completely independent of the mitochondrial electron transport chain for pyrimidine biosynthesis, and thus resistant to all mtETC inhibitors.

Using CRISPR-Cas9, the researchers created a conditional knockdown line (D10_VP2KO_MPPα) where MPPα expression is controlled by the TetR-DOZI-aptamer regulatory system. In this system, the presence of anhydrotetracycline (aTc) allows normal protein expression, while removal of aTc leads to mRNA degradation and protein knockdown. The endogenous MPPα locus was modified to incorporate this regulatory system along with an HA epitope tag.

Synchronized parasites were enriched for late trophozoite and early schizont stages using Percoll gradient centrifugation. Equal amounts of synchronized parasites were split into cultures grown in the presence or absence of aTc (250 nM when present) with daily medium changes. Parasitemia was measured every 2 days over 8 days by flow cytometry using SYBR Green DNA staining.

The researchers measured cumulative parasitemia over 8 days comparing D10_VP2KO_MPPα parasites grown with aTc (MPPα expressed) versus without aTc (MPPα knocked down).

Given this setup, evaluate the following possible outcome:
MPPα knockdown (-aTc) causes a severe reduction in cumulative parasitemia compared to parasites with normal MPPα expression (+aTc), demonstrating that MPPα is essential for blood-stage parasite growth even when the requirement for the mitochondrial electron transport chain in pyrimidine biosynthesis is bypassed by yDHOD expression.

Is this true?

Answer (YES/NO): YES